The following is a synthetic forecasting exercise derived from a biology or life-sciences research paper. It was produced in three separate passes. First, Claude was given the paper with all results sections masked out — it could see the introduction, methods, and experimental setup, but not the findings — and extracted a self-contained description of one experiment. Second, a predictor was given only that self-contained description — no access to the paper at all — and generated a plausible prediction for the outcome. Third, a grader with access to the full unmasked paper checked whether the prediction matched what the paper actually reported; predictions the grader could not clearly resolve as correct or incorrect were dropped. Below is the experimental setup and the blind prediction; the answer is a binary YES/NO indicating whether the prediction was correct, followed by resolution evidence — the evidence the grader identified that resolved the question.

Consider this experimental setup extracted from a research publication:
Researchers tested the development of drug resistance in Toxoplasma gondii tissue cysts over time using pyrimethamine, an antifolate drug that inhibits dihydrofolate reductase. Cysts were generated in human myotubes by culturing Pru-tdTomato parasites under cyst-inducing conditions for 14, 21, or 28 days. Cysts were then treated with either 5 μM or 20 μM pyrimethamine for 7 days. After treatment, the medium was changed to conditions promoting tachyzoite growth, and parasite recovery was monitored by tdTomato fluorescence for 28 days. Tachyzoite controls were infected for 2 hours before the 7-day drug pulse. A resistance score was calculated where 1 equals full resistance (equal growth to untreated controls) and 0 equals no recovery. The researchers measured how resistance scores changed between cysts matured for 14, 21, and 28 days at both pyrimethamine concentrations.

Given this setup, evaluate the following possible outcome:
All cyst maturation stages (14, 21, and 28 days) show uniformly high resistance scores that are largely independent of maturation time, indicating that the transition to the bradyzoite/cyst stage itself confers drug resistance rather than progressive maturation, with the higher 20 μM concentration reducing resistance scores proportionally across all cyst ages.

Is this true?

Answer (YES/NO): NO